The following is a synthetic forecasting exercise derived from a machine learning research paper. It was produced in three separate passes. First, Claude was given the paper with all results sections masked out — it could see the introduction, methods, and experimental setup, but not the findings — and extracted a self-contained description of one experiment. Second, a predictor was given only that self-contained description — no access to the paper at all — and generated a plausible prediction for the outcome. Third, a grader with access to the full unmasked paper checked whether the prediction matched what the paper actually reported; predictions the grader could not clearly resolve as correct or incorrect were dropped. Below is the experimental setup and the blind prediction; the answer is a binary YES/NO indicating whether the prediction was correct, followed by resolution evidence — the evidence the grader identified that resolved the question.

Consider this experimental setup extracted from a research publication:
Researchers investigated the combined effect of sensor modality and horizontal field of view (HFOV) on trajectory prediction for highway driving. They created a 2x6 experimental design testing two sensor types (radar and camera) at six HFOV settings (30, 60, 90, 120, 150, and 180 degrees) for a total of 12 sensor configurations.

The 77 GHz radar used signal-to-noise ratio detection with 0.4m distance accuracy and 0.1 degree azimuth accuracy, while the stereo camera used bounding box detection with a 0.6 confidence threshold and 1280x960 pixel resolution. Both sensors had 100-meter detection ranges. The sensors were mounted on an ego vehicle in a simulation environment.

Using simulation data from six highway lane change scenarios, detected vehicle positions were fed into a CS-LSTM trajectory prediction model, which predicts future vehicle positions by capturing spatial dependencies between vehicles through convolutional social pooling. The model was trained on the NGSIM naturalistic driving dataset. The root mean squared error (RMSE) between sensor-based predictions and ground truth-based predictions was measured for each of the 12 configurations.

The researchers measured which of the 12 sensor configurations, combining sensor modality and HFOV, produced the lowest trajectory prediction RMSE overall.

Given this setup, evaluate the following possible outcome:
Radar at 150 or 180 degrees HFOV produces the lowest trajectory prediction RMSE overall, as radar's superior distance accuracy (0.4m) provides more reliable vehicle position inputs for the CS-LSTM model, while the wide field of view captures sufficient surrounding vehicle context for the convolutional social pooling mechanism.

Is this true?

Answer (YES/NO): NO